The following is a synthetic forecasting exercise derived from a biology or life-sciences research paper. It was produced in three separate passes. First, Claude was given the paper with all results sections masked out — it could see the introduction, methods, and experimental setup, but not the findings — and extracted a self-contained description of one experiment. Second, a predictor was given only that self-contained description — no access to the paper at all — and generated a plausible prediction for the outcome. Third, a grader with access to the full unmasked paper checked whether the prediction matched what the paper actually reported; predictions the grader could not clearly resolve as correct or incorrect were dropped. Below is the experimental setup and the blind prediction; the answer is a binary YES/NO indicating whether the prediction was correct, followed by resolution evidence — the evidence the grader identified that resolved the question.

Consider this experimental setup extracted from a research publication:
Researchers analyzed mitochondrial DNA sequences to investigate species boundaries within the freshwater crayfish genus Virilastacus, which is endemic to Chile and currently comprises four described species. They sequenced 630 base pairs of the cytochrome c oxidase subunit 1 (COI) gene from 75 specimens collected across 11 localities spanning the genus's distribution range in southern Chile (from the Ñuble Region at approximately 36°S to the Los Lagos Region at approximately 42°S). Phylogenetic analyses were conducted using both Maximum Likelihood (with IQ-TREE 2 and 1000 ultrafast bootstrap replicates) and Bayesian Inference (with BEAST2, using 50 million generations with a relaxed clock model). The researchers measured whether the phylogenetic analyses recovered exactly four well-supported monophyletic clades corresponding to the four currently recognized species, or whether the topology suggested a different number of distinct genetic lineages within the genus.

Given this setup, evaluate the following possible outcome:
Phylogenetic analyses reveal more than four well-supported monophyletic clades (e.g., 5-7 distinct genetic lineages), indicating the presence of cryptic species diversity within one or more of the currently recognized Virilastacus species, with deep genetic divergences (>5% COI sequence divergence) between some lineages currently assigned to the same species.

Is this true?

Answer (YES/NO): YES